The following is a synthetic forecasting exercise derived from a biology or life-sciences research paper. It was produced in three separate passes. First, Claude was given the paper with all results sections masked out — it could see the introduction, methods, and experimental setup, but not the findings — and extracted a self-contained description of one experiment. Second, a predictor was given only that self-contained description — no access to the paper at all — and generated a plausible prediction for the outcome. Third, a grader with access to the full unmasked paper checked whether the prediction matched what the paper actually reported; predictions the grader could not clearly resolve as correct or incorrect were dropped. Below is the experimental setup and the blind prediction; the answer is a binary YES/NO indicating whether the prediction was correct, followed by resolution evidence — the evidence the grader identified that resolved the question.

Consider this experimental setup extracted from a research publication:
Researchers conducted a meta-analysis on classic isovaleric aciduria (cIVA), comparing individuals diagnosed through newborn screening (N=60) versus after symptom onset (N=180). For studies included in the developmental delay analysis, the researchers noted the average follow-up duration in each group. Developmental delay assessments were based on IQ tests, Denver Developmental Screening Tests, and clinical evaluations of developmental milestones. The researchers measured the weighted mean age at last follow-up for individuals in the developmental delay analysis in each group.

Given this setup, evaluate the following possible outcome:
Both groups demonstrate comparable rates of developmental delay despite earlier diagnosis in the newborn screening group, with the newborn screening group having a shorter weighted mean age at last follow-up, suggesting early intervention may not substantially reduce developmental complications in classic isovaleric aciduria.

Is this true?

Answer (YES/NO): NO